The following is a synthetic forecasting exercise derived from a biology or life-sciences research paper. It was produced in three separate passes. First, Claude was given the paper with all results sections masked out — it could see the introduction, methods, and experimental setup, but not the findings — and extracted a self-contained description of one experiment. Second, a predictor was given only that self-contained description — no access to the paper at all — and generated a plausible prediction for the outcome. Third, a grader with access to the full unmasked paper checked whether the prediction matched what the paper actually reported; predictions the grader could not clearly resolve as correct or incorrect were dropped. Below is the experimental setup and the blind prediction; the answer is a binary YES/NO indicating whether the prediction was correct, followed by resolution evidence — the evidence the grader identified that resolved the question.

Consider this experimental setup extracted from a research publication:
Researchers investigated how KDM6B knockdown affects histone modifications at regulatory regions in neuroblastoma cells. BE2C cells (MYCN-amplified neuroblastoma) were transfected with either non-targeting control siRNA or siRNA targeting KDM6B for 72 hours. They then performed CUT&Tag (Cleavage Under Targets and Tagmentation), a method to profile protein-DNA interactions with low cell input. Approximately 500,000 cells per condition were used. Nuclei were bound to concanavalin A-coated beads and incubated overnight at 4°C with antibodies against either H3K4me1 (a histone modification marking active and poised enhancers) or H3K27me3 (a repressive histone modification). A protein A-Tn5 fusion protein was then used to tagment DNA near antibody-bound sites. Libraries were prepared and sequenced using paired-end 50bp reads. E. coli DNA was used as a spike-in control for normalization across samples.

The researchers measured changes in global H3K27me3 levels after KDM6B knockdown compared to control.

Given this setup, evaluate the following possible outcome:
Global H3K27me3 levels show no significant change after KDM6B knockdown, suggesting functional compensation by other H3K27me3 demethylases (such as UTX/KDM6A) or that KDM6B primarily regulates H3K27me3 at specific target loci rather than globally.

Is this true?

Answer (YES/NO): YES